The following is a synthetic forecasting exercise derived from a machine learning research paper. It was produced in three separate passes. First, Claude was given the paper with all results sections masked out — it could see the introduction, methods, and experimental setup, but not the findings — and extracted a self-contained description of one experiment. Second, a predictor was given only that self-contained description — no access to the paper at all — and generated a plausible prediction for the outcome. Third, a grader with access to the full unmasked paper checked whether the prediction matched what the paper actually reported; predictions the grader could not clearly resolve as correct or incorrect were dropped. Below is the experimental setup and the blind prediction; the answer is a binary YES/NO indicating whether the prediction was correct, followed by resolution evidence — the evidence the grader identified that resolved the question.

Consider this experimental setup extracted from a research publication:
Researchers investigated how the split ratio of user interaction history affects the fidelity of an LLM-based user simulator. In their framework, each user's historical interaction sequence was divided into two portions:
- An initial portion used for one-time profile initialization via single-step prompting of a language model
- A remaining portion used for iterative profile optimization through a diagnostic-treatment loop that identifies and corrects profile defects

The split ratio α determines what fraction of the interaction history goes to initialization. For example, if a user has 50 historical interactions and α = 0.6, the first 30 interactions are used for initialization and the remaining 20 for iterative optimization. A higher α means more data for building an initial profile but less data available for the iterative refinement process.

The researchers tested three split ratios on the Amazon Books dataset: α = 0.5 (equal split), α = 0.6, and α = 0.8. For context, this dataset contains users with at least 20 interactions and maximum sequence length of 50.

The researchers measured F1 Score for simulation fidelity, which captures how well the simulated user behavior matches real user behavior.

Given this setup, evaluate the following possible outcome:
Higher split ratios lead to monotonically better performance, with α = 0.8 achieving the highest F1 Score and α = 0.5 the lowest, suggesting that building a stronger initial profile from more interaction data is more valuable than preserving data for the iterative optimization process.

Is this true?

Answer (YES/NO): NO